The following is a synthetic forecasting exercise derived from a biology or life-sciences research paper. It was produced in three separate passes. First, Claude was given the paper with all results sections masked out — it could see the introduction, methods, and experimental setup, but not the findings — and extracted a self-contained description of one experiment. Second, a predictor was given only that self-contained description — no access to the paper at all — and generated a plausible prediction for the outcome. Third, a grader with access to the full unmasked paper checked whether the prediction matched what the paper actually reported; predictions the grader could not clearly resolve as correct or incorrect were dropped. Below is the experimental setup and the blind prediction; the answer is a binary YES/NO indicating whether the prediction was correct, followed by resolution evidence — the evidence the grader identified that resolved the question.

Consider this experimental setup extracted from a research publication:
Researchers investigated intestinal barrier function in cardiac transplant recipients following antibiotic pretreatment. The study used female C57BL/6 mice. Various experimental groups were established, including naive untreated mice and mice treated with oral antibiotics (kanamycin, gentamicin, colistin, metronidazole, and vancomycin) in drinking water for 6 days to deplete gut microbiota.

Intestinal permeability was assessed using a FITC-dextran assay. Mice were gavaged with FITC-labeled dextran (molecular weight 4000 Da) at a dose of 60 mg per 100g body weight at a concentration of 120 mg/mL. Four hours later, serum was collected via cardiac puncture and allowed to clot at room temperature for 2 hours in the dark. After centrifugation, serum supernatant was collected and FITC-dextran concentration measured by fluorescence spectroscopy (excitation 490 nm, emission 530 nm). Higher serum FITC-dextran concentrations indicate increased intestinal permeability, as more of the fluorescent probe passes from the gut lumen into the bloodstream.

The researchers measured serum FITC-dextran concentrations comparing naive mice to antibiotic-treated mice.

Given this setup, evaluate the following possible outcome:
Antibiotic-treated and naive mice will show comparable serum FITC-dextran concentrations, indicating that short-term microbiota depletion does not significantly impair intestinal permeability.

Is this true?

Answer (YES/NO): YES